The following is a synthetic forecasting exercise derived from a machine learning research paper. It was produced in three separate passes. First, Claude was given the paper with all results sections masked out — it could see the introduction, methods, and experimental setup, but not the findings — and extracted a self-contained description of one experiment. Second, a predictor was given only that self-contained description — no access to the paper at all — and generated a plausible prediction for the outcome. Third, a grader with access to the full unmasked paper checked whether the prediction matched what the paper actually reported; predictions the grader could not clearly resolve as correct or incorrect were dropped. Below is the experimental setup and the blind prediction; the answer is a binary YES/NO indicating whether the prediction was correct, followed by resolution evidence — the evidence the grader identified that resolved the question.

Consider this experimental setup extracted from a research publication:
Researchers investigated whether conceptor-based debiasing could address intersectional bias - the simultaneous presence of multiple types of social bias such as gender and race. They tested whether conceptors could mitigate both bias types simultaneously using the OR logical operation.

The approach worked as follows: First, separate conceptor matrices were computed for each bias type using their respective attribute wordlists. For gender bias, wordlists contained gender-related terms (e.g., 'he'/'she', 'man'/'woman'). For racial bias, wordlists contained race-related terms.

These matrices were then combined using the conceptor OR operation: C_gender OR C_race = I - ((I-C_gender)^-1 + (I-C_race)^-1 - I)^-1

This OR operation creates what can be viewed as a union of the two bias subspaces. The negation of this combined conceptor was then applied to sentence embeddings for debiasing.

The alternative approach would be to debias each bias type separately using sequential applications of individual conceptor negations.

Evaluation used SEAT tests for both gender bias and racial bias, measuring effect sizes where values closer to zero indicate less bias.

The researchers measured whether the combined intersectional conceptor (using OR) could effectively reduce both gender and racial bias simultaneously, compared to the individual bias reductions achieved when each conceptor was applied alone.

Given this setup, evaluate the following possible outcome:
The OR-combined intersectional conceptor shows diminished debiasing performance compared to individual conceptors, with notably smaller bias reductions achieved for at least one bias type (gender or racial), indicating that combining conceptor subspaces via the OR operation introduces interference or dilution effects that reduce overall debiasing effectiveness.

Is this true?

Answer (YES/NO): NO